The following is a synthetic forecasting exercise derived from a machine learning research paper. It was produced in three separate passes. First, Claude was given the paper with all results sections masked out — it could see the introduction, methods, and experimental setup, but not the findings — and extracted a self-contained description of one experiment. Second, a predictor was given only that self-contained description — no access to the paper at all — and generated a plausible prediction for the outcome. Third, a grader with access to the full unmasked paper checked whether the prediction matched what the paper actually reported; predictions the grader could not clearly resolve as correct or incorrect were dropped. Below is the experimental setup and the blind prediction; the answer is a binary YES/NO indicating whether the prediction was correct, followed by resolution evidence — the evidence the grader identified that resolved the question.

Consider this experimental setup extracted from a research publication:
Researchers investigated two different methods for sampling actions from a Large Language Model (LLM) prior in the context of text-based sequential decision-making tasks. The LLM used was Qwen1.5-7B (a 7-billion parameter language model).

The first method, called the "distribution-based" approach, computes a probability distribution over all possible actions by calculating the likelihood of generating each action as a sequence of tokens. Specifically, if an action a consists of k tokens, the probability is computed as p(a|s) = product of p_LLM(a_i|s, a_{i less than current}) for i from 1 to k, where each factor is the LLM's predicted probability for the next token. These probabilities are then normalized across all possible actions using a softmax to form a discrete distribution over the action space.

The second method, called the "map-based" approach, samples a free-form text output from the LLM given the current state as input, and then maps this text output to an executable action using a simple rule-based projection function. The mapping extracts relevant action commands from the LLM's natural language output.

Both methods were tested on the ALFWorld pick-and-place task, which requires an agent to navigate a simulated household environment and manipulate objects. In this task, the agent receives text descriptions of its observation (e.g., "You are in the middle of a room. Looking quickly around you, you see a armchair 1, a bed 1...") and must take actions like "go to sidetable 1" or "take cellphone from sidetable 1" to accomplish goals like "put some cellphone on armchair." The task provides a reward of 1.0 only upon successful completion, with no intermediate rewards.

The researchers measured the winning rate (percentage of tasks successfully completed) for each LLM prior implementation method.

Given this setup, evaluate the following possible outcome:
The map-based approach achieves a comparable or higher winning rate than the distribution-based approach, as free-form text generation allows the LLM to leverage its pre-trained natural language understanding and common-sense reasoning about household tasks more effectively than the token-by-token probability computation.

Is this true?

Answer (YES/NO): YES